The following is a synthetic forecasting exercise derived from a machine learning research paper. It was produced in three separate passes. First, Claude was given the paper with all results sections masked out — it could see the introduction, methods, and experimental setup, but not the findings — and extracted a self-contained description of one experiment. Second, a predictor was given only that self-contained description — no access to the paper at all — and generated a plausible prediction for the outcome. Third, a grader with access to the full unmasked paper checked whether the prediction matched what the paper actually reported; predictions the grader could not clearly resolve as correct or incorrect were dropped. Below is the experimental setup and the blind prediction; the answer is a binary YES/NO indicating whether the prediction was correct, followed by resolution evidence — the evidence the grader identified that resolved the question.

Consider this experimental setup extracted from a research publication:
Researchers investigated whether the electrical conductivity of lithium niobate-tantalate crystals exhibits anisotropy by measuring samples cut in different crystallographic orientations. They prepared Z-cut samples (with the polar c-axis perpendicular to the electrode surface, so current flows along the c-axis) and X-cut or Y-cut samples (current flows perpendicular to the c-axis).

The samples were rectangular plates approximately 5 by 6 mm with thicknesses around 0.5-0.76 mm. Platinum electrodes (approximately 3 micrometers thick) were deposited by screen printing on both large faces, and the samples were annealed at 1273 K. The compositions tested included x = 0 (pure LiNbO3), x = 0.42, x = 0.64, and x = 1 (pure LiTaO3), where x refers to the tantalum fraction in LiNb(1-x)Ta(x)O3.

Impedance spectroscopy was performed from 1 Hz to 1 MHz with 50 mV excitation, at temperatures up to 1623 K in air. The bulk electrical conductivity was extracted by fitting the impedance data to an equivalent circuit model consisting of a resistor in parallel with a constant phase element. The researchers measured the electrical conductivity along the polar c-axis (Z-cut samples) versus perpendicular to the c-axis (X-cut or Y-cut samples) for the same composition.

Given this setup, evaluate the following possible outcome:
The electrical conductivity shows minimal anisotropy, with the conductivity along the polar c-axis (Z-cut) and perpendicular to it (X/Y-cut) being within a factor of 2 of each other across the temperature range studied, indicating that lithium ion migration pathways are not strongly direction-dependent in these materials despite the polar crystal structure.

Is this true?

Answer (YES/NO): YES